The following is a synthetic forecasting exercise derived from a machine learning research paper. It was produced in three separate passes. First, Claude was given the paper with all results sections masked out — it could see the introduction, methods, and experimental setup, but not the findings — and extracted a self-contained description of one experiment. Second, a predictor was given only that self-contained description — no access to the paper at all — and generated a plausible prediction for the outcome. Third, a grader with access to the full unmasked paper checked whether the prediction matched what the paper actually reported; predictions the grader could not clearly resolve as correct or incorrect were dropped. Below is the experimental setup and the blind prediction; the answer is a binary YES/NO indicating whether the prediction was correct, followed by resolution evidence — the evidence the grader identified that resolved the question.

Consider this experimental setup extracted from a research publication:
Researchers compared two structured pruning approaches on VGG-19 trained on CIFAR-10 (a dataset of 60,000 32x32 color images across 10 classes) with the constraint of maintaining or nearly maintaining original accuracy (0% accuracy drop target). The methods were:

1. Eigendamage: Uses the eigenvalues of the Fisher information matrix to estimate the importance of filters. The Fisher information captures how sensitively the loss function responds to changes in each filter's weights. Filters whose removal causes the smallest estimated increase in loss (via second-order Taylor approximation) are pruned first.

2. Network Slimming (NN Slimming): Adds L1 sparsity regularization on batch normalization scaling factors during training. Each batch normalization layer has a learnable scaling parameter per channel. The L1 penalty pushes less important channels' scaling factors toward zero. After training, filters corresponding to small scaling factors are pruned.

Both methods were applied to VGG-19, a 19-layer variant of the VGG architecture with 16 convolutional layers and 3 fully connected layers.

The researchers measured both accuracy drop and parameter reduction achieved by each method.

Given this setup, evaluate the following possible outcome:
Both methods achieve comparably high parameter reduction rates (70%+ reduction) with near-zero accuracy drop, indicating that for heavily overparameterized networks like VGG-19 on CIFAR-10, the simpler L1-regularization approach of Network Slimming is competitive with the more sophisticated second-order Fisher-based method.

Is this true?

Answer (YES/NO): NO